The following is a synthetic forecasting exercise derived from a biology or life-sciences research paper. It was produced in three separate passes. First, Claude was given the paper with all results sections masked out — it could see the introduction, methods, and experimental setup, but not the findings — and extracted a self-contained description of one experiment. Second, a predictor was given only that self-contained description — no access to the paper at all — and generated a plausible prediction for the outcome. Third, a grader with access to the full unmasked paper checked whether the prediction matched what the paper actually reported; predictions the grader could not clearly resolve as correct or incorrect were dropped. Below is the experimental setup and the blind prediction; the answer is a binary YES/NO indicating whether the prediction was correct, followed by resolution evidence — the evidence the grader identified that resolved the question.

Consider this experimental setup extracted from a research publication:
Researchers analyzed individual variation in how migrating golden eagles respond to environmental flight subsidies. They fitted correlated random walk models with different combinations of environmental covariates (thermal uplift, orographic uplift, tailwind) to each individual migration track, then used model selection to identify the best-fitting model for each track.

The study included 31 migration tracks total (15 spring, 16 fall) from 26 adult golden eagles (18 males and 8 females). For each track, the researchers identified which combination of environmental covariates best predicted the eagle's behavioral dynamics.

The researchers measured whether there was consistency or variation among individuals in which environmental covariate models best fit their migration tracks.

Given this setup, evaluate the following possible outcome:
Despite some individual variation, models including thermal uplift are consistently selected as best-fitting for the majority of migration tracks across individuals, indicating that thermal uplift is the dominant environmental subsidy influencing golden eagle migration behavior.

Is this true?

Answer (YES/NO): NO